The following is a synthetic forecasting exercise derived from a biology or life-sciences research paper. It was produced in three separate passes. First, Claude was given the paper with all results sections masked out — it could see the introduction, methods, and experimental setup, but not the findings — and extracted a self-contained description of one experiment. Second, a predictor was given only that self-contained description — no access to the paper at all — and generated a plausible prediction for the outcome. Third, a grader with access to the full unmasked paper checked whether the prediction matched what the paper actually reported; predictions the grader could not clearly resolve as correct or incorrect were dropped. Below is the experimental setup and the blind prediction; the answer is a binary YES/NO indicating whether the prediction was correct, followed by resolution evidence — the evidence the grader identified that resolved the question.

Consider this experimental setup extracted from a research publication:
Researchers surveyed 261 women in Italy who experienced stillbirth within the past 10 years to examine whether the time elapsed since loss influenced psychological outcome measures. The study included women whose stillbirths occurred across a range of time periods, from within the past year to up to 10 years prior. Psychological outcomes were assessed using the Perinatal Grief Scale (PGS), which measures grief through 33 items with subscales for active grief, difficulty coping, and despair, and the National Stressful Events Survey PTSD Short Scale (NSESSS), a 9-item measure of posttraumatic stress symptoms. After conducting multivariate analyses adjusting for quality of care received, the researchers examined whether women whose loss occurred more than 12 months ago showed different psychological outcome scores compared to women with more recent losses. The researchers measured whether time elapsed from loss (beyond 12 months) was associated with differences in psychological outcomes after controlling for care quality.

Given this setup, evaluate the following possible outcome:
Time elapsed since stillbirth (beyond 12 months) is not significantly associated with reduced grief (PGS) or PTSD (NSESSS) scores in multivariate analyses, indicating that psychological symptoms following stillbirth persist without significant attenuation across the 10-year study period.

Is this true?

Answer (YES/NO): YES